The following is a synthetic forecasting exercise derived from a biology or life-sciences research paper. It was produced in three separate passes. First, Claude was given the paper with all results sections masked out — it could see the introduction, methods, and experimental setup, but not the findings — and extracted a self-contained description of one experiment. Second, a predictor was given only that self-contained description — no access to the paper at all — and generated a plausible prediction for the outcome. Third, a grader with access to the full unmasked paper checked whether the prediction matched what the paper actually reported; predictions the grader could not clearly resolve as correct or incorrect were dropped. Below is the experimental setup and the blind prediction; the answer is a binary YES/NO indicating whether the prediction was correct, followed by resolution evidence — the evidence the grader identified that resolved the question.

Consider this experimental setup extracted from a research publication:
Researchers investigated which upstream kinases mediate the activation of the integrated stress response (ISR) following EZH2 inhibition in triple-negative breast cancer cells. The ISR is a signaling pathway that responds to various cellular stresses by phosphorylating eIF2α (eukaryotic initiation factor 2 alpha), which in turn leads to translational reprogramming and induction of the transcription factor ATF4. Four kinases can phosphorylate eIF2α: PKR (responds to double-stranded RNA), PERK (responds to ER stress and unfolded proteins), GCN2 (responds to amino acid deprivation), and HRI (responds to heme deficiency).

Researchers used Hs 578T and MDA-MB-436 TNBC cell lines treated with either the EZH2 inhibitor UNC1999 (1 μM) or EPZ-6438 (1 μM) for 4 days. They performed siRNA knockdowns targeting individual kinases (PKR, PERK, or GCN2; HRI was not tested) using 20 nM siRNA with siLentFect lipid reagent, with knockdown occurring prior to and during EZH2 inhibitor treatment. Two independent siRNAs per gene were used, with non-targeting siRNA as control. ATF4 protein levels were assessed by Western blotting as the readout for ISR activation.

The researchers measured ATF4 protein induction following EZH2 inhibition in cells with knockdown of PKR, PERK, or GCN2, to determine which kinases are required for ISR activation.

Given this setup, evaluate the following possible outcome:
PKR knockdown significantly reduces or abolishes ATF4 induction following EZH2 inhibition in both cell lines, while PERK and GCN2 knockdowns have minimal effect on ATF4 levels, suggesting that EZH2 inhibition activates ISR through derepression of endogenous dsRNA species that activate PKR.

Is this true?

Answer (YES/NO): NO